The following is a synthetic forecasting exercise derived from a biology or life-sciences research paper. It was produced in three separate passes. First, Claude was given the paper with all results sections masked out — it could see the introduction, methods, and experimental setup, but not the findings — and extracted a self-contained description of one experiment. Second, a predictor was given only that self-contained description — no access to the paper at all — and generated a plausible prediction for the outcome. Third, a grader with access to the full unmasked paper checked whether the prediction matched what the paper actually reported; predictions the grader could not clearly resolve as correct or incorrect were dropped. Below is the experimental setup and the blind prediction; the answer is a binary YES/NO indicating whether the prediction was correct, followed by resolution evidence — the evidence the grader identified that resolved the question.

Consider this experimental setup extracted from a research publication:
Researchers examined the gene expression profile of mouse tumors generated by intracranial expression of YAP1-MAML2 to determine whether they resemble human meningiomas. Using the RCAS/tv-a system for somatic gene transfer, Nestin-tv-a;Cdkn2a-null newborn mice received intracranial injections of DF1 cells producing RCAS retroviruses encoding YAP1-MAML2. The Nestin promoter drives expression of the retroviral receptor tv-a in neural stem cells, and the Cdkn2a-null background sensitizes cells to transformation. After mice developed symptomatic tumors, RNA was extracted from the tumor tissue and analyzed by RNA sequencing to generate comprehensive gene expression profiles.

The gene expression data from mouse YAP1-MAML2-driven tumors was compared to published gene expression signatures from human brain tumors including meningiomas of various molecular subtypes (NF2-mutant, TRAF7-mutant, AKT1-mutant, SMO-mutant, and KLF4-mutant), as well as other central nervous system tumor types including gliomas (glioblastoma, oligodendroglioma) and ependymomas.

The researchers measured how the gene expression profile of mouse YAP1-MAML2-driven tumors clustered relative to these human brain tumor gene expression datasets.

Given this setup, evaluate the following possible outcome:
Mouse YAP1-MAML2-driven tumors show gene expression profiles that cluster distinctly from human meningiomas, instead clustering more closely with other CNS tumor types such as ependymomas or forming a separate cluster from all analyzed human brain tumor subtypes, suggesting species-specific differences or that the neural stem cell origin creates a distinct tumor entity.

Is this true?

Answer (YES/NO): NO